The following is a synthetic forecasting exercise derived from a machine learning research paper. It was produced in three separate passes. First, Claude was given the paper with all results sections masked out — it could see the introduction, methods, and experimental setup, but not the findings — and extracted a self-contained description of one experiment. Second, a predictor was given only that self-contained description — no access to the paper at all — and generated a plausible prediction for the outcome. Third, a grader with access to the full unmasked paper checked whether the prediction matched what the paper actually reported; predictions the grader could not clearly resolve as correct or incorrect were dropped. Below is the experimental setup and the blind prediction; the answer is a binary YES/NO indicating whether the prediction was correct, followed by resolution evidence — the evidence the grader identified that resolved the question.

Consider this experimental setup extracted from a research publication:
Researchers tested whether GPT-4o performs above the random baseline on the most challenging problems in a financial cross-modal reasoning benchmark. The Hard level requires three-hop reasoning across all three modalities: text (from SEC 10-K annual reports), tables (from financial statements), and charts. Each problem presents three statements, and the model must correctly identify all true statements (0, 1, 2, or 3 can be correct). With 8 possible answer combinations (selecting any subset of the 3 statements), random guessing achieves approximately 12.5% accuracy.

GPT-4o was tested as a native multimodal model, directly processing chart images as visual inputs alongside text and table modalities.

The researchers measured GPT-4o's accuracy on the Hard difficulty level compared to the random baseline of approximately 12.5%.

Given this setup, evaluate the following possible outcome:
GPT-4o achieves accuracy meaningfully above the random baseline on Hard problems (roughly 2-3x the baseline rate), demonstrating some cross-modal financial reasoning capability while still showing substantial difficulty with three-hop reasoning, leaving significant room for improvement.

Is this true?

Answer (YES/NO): YES